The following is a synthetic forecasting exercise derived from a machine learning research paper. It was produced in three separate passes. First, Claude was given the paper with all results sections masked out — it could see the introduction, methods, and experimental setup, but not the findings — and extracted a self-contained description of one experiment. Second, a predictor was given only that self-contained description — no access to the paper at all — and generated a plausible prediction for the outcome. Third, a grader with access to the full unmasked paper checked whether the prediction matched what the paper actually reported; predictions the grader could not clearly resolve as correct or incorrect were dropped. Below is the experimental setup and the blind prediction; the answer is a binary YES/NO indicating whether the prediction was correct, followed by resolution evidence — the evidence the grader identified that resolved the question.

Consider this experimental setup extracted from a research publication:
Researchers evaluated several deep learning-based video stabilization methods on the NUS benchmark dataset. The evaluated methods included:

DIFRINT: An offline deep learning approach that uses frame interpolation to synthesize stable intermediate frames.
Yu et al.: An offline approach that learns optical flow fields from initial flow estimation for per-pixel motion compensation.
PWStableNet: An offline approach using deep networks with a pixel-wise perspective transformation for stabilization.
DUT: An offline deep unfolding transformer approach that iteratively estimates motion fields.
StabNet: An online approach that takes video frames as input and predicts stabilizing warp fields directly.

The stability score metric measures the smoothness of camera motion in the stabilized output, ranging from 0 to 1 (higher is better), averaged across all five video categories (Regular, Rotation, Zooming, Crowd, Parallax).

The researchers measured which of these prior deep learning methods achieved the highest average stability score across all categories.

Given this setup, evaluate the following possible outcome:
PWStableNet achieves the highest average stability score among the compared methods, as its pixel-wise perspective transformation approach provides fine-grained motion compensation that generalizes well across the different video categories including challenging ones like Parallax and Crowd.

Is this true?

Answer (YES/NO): NO